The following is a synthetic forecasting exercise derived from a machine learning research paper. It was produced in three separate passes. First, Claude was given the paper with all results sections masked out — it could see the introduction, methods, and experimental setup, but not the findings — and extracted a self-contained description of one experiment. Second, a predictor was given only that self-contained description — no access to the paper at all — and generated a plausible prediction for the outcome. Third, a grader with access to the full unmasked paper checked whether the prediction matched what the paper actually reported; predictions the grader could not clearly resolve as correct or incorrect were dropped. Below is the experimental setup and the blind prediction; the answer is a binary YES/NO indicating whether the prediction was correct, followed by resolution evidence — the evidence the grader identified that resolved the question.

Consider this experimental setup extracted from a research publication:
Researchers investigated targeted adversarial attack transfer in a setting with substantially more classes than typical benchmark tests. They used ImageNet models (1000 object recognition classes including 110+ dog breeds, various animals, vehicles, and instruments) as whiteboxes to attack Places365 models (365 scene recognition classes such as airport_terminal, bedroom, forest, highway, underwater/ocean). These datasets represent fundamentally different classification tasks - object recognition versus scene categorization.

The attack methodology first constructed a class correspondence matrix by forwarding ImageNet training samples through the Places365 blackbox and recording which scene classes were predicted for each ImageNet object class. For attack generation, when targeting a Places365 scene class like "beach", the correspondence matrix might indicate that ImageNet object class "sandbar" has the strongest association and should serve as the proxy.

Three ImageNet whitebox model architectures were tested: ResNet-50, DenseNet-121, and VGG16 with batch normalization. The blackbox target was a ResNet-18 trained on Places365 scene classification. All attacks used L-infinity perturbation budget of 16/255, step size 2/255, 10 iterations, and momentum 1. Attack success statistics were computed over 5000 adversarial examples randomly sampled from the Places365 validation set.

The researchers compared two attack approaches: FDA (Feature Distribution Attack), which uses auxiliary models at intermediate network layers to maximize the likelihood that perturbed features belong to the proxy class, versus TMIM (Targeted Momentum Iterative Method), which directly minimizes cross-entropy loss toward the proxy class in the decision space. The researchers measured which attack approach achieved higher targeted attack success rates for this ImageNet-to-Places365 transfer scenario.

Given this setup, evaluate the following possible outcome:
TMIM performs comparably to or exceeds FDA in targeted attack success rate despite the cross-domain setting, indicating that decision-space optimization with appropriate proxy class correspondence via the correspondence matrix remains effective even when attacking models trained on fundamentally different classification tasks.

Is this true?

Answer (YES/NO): NO